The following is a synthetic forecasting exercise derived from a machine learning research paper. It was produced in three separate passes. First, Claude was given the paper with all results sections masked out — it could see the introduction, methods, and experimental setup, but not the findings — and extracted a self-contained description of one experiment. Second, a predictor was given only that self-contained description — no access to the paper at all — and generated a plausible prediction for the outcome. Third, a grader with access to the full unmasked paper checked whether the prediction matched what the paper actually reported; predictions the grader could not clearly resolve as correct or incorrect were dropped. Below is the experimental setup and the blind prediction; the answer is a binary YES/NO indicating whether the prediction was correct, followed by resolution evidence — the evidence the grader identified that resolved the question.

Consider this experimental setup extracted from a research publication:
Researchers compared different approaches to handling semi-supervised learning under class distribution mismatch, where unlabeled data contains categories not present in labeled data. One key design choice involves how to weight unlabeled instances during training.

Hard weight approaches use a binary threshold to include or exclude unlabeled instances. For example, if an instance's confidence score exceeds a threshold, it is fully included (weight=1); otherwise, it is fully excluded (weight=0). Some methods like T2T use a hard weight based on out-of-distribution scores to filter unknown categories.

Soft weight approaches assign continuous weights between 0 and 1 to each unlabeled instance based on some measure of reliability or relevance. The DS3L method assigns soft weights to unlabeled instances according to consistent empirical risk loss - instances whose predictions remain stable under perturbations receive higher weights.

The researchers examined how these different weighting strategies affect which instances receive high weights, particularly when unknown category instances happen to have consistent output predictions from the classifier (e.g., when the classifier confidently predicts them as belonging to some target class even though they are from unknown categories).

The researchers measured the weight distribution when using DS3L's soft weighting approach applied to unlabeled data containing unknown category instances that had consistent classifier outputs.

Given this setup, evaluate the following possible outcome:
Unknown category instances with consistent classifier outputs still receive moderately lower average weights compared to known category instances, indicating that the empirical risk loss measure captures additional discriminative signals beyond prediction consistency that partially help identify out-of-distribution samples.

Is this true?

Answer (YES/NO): NO